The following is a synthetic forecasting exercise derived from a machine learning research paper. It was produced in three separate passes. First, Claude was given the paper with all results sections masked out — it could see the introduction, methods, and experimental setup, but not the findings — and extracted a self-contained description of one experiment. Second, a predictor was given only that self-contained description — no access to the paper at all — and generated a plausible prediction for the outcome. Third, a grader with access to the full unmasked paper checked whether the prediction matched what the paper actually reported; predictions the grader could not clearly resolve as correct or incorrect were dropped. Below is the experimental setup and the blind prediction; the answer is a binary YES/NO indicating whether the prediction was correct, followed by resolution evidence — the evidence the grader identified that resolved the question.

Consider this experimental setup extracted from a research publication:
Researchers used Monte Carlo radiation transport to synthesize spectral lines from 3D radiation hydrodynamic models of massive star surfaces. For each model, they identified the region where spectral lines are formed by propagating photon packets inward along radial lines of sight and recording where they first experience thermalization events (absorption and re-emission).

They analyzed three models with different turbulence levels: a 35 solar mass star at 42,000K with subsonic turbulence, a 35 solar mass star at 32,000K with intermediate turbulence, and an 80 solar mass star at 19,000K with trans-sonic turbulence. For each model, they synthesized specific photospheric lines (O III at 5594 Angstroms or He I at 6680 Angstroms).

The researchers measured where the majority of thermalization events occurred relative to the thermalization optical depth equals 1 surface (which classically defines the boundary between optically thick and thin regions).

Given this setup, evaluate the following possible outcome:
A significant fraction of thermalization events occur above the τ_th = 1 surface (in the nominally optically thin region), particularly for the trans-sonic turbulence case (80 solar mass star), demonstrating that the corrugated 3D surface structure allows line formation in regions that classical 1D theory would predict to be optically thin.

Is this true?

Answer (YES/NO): YES